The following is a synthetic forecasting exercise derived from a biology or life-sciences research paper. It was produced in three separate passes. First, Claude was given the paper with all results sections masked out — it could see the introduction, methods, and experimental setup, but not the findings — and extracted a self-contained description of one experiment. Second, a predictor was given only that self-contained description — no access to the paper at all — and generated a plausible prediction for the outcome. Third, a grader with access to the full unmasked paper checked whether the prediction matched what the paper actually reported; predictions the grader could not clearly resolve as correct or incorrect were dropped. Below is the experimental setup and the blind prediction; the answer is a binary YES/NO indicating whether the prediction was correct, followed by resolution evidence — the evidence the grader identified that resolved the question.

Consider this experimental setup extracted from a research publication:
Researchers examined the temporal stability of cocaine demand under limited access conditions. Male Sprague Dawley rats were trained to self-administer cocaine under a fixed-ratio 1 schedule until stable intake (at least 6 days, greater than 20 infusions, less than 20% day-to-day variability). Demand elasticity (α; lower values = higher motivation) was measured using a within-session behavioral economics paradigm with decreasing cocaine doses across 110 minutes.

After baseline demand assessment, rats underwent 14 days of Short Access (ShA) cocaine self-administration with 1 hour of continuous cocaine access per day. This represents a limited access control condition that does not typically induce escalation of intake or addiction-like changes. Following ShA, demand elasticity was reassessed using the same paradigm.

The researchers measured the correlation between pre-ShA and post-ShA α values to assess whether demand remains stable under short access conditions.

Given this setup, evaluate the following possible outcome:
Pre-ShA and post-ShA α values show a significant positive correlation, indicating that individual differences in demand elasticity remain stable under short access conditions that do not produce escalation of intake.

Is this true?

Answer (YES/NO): YES